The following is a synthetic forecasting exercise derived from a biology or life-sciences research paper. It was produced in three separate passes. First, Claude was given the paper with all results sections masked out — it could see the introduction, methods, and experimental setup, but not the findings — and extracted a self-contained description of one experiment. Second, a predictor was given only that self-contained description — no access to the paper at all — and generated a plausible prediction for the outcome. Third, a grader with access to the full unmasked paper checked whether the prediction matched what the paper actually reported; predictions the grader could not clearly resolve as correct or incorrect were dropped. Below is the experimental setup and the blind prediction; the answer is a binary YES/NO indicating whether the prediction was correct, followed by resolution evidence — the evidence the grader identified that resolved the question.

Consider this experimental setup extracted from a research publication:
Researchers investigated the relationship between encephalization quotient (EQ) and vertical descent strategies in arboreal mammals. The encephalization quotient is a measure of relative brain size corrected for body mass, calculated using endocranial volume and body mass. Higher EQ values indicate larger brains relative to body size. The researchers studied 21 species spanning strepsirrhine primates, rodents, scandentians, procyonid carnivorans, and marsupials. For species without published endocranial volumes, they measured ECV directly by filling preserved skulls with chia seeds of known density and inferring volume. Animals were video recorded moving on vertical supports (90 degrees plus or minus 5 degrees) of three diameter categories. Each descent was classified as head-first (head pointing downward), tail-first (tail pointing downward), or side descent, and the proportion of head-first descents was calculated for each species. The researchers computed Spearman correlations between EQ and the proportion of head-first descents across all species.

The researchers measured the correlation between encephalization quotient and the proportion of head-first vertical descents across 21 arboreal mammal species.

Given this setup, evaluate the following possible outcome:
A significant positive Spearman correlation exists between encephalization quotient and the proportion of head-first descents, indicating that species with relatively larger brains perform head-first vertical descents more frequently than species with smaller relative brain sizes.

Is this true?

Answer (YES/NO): NO